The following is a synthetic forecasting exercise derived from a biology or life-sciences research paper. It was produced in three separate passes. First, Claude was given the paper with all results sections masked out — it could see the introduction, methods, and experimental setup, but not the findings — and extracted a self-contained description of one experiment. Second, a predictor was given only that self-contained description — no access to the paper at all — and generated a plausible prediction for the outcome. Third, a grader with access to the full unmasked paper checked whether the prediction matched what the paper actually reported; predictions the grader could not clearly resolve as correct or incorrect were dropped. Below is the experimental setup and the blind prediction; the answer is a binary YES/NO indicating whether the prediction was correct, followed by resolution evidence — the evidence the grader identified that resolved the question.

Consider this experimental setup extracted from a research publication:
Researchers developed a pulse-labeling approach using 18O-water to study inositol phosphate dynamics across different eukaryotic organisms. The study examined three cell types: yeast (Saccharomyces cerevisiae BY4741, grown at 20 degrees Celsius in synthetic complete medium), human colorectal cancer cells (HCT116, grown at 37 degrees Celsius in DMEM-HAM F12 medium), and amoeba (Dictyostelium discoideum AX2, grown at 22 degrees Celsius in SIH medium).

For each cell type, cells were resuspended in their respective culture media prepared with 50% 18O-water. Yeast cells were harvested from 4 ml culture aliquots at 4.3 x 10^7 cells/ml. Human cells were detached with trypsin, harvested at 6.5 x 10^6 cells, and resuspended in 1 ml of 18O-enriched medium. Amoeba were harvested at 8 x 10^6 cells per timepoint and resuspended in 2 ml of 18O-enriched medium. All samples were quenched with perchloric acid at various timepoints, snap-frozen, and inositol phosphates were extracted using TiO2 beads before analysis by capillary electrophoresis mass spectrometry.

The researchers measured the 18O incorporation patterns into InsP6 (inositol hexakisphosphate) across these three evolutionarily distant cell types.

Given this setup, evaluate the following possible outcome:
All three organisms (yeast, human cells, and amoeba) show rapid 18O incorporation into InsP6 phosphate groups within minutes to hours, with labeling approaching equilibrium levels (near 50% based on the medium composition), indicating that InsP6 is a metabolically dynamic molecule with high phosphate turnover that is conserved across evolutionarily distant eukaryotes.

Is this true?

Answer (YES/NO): NO